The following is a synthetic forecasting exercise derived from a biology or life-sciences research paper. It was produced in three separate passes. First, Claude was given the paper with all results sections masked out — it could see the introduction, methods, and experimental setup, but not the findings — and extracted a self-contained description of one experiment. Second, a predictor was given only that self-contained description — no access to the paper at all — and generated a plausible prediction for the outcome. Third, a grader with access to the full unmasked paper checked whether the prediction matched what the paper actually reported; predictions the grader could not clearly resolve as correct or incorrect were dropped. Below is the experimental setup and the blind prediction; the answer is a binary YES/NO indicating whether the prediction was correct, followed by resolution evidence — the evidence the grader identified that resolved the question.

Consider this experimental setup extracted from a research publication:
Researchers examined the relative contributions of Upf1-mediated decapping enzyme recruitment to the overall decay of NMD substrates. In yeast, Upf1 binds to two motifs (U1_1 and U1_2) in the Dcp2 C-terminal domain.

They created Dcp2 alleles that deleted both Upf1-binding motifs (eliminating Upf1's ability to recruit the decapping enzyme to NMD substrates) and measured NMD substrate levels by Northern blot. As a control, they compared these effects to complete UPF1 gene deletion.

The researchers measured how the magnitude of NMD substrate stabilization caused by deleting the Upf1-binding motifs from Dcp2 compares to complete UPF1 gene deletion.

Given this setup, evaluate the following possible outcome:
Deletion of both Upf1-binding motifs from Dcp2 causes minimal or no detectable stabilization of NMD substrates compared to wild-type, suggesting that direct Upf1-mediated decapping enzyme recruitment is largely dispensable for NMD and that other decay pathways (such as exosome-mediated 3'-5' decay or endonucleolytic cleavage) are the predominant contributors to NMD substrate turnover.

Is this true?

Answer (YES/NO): NO